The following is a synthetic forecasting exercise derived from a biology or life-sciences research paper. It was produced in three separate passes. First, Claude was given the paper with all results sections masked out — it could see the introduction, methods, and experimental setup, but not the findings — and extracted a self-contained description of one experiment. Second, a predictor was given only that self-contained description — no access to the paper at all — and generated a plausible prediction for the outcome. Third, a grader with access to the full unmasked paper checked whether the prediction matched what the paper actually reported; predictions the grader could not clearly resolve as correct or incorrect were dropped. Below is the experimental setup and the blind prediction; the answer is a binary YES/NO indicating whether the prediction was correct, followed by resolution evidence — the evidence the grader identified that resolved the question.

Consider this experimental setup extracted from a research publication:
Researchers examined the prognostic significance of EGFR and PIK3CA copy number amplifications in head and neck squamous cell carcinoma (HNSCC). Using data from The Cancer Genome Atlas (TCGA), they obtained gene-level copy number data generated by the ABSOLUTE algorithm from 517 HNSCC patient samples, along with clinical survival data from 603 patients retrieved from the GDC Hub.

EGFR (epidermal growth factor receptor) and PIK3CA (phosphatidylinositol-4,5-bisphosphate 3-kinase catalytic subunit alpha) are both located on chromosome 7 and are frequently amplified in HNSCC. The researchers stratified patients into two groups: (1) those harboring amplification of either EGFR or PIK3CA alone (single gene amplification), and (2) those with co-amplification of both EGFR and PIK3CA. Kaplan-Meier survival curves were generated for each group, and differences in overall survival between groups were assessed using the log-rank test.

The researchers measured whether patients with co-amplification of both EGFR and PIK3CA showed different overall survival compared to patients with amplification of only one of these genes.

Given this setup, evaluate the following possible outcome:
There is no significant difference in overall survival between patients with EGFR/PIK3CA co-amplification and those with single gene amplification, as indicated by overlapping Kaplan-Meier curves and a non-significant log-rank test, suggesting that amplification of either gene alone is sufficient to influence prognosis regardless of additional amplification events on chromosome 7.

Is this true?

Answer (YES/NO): NO